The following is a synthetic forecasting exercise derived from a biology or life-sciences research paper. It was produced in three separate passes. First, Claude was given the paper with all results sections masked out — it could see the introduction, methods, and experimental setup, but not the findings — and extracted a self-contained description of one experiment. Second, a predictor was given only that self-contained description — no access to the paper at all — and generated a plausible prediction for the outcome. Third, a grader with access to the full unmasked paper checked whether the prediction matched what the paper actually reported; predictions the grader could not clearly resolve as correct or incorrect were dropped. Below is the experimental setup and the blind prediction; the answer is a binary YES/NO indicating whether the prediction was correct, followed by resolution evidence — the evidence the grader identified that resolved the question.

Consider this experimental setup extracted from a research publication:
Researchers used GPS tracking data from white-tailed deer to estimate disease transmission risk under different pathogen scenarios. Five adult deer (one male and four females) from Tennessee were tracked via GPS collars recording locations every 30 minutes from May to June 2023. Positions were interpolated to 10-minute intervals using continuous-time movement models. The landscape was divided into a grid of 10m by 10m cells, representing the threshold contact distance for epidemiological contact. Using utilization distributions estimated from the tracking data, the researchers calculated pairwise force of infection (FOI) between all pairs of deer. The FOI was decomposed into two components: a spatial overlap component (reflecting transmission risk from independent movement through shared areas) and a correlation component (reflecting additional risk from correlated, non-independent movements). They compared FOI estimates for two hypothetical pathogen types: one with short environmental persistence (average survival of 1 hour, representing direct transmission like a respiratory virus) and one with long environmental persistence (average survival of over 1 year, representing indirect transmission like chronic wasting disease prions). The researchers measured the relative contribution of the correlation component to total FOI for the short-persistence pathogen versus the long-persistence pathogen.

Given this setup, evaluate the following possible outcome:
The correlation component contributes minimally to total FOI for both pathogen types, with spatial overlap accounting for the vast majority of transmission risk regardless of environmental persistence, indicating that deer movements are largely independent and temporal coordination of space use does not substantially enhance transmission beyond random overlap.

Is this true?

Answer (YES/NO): NO